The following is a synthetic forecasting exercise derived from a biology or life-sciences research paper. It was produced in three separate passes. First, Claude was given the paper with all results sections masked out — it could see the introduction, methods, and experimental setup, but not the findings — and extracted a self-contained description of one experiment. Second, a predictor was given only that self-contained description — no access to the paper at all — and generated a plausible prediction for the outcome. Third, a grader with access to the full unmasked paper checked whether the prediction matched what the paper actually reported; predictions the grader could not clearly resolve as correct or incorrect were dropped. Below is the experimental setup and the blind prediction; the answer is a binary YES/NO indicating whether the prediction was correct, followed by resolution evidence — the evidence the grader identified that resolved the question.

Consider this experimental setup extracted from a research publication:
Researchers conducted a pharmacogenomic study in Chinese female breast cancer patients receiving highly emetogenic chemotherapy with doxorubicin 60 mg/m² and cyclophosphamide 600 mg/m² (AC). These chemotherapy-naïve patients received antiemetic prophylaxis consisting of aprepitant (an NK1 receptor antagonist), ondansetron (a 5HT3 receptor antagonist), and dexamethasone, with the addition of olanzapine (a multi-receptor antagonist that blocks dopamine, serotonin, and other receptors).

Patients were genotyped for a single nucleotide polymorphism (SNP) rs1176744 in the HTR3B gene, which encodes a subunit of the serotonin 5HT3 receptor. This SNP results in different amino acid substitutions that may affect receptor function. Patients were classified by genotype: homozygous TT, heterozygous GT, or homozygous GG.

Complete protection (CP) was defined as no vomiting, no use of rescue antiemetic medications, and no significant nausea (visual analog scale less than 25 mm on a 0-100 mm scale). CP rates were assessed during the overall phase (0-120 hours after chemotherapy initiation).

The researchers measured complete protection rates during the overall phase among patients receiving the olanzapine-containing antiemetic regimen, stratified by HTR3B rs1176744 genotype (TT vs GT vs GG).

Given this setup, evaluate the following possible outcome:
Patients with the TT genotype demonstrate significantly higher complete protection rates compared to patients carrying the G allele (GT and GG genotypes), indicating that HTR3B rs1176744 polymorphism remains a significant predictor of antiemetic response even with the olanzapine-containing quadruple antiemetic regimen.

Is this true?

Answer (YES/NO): YES